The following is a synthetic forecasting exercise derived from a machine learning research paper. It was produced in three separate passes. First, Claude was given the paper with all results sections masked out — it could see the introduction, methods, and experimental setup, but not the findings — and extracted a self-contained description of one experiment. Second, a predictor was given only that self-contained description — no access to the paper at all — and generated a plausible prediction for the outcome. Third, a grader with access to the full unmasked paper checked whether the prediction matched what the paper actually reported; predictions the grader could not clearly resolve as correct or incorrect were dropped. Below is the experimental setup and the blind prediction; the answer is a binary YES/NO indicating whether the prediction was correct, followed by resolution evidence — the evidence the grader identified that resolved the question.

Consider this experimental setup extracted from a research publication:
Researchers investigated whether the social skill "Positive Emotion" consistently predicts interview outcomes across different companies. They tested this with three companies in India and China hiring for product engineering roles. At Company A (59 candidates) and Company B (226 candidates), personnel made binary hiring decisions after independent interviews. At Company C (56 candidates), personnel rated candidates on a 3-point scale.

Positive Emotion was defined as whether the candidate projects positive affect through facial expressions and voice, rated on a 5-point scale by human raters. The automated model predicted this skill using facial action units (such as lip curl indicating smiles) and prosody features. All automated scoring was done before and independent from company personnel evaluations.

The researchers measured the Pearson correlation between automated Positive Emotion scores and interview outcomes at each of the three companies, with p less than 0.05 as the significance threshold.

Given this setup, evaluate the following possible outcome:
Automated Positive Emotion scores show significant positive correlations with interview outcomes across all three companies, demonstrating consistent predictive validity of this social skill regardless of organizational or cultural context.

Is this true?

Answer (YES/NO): NO